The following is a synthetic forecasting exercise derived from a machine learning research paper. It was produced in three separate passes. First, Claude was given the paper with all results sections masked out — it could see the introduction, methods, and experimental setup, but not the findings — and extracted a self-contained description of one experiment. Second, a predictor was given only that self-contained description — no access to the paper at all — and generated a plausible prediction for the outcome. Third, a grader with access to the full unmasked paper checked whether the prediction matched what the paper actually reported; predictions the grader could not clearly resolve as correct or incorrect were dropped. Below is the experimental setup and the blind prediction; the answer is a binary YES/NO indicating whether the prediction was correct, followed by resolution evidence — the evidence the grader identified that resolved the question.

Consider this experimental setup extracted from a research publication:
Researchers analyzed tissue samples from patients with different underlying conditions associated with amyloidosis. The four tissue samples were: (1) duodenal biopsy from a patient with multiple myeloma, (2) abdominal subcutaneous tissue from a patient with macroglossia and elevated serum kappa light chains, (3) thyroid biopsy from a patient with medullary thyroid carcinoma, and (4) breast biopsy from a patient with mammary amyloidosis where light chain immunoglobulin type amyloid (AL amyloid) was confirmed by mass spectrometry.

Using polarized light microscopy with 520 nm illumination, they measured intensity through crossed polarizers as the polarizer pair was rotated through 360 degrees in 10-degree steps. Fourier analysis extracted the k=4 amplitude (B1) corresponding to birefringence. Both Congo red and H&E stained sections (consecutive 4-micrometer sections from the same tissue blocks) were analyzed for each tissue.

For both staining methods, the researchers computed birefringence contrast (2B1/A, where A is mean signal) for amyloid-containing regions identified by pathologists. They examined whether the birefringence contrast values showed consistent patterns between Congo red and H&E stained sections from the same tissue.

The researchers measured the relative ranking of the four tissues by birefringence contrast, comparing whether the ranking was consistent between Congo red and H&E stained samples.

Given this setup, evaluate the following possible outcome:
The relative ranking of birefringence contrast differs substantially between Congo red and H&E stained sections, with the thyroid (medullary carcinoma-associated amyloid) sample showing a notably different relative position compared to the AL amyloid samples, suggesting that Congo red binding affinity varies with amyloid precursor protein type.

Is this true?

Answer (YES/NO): NO